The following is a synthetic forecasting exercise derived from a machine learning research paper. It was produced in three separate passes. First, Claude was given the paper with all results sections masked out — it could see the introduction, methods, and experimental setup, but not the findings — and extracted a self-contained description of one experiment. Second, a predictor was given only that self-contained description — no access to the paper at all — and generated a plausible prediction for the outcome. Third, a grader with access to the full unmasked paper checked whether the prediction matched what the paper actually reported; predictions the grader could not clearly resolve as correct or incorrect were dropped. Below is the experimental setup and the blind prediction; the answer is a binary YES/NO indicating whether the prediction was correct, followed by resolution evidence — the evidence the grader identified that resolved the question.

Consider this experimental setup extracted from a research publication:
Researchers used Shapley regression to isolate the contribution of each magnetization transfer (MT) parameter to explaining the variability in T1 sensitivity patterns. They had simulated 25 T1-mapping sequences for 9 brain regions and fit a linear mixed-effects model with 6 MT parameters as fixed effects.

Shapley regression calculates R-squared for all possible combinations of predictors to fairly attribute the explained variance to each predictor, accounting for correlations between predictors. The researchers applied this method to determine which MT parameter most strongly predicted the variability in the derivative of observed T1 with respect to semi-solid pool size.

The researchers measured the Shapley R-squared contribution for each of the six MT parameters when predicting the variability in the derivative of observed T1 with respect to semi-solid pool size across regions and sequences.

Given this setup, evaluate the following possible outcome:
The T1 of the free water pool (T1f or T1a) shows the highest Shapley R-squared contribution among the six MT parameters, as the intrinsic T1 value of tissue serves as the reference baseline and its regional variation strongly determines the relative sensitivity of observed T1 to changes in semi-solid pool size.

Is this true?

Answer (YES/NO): YES